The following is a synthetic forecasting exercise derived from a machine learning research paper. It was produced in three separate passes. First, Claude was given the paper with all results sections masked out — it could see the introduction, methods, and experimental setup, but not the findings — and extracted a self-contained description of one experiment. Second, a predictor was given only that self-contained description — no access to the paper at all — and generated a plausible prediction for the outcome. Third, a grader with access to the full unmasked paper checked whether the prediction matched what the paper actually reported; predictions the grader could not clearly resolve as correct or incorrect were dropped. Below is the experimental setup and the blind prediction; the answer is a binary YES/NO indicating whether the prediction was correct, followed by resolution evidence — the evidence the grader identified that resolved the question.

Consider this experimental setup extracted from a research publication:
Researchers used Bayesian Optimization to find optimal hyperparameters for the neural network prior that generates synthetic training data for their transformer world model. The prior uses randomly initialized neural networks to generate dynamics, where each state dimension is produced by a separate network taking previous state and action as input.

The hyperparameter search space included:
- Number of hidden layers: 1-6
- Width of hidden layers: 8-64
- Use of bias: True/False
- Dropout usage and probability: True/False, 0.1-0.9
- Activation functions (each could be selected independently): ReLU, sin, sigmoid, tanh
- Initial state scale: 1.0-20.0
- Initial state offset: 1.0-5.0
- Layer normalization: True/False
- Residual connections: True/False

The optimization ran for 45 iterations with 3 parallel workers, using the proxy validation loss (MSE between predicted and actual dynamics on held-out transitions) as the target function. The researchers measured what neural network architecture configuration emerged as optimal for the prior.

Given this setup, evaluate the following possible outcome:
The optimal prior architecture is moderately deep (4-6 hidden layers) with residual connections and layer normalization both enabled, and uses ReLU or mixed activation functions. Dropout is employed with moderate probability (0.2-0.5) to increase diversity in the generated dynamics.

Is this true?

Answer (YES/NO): NO